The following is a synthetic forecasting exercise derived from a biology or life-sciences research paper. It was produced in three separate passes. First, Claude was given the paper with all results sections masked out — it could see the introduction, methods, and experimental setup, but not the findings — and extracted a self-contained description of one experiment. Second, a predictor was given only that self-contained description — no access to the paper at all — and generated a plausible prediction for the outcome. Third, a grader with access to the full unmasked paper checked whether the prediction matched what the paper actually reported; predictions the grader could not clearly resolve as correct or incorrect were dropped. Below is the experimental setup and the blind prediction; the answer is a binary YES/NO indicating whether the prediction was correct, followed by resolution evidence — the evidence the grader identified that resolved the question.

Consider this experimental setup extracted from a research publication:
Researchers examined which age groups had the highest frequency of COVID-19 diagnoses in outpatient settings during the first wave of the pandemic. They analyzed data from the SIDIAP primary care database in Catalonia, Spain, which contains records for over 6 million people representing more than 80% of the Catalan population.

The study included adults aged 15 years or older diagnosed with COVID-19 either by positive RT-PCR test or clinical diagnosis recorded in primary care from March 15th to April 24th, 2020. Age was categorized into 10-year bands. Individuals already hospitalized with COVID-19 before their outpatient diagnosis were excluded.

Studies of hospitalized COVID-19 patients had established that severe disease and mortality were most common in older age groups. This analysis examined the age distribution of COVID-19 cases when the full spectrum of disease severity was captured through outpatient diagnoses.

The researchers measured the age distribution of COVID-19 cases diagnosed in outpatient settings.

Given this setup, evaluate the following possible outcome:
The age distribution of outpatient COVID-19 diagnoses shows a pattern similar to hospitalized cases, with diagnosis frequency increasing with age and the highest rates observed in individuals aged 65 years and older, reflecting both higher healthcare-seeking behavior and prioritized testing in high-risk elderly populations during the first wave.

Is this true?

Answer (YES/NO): NO